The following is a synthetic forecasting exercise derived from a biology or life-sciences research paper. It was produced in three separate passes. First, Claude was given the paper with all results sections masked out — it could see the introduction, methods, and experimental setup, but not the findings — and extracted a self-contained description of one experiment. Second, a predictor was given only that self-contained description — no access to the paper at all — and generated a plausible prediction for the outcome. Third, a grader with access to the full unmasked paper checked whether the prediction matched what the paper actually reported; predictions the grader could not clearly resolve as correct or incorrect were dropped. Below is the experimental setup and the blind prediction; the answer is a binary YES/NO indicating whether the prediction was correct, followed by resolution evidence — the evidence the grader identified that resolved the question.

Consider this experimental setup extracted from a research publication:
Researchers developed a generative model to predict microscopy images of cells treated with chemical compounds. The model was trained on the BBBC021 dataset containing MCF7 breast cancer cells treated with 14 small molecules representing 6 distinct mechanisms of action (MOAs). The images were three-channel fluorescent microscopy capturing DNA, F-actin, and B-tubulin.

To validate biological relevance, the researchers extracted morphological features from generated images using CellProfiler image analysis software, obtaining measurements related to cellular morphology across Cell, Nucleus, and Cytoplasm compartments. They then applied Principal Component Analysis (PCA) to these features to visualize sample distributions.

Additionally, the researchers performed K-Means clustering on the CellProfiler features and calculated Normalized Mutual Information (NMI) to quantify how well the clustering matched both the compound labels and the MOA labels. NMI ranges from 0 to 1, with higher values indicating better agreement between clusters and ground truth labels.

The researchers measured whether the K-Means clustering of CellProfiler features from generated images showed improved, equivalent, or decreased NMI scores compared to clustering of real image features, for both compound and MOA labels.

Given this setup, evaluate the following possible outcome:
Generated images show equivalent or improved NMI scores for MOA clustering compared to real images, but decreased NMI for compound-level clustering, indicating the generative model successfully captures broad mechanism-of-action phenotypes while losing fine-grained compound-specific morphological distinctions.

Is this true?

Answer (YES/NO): NO